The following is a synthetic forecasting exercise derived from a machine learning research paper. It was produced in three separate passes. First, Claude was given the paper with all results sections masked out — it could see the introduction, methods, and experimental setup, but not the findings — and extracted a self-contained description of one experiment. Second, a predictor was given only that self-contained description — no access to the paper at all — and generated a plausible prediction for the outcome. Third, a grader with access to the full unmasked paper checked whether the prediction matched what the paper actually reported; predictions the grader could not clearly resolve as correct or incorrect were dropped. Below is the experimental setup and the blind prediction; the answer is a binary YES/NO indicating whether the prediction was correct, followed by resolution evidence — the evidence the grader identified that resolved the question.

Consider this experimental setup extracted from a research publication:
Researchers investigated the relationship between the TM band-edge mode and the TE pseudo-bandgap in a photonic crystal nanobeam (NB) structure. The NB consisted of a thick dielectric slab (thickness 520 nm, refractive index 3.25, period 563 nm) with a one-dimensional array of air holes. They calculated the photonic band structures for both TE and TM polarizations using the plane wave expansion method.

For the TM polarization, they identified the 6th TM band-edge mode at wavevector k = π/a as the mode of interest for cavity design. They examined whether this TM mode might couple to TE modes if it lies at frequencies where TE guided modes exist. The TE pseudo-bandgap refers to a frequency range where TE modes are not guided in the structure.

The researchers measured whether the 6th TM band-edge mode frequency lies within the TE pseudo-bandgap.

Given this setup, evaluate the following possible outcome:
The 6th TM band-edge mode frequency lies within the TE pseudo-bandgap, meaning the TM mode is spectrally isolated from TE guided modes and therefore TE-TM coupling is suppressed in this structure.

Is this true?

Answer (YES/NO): YES